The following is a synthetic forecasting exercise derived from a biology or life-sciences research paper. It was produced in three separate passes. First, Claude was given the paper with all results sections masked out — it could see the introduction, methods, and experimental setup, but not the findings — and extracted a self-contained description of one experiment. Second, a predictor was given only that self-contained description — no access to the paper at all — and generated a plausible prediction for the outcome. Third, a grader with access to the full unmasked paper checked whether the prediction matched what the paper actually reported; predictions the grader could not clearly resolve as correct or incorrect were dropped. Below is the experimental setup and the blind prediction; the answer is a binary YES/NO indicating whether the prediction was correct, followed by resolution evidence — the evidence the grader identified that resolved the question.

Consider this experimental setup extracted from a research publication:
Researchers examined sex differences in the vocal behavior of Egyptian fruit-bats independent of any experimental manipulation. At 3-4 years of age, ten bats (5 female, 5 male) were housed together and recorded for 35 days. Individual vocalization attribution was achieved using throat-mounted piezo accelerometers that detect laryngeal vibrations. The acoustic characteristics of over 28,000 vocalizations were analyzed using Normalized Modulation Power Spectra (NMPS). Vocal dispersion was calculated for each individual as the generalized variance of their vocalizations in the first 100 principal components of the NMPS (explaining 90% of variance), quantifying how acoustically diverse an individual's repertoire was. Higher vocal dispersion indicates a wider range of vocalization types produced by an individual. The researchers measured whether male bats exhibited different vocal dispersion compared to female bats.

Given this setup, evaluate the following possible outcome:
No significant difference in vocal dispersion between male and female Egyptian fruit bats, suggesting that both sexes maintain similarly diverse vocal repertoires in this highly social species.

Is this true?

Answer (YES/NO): NO